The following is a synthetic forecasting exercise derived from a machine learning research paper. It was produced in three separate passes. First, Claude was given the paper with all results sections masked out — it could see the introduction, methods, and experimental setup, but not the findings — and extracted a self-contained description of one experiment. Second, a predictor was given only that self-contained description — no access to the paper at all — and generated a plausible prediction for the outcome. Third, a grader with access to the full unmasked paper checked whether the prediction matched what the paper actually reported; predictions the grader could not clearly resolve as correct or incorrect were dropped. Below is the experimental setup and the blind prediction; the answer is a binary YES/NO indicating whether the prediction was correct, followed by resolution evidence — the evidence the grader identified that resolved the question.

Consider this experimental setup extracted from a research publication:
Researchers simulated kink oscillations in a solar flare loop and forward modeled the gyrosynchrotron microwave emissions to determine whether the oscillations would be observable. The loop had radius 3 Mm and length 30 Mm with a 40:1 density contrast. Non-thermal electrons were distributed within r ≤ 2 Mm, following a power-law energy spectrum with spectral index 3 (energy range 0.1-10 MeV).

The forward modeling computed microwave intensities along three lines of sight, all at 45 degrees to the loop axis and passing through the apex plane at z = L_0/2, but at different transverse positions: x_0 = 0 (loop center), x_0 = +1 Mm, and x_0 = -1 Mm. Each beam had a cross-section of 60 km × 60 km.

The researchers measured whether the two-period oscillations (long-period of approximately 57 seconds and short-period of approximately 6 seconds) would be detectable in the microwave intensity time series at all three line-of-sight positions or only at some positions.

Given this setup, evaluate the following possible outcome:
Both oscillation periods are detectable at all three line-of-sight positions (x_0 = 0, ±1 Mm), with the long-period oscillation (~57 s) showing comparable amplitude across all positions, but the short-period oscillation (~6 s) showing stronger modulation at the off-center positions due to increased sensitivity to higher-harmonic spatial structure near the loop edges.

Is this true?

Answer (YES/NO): NO